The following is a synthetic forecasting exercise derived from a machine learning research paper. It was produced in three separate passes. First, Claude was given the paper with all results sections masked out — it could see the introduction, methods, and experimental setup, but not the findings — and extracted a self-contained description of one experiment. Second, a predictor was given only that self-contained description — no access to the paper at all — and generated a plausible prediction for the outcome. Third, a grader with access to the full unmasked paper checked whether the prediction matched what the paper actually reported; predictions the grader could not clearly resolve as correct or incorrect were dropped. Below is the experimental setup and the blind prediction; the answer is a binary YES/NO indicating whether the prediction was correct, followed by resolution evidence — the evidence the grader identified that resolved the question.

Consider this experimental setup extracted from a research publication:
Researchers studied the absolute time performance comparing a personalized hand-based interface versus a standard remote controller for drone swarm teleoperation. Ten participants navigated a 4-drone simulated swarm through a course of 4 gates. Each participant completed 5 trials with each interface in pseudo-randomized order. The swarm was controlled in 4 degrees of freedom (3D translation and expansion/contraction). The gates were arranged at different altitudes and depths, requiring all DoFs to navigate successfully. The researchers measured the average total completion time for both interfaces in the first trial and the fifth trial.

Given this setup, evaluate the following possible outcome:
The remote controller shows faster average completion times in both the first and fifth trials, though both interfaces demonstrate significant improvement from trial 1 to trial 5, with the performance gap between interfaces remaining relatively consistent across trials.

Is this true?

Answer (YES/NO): NO